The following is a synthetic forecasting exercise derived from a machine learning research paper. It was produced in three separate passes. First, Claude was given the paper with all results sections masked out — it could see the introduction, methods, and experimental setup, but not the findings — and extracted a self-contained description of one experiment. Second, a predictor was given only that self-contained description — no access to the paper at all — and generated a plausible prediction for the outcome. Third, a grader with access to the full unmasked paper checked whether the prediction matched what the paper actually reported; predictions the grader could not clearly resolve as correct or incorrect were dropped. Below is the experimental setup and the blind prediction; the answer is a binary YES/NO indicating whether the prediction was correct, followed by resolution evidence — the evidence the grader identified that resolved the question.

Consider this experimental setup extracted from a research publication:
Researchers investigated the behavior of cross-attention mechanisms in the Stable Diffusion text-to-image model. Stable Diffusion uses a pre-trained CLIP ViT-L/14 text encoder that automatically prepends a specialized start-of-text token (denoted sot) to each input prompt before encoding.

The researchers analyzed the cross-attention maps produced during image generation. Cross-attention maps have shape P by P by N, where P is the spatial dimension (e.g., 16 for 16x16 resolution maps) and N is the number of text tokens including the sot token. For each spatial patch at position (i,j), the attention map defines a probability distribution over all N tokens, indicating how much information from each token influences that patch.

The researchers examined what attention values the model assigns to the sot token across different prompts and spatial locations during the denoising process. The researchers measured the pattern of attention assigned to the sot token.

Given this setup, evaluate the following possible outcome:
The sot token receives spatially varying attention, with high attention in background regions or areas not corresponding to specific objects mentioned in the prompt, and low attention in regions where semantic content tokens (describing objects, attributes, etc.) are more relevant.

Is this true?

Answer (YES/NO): NO